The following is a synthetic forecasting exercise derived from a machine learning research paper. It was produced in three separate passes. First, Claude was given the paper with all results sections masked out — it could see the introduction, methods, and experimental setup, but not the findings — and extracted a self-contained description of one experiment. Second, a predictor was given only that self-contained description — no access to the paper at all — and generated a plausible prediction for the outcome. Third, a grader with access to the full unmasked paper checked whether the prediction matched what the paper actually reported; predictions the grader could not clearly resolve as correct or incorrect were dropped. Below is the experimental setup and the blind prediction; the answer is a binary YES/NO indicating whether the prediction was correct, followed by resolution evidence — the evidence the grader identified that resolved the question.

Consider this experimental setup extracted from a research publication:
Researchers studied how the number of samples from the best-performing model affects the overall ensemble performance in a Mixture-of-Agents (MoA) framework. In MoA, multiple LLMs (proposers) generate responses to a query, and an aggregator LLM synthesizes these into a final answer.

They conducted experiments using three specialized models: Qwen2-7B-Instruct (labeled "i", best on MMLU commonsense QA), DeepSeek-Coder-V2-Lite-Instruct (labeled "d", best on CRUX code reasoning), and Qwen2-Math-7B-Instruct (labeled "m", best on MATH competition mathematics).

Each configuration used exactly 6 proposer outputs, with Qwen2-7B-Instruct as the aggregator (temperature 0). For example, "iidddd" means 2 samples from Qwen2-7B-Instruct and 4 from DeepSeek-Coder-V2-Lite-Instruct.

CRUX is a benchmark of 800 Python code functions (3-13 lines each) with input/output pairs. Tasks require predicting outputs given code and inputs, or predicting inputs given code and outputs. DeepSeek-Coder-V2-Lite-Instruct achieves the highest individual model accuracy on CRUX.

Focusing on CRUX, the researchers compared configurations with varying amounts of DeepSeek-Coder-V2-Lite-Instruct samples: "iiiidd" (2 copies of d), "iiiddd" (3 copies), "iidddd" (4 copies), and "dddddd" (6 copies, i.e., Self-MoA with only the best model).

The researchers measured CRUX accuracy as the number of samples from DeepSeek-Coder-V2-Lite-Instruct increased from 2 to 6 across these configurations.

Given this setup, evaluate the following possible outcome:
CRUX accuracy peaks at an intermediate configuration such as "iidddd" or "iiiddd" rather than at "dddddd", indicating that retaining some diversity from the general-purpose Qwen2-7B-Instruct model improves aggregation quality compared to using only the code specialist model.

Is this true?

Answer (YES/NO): NO